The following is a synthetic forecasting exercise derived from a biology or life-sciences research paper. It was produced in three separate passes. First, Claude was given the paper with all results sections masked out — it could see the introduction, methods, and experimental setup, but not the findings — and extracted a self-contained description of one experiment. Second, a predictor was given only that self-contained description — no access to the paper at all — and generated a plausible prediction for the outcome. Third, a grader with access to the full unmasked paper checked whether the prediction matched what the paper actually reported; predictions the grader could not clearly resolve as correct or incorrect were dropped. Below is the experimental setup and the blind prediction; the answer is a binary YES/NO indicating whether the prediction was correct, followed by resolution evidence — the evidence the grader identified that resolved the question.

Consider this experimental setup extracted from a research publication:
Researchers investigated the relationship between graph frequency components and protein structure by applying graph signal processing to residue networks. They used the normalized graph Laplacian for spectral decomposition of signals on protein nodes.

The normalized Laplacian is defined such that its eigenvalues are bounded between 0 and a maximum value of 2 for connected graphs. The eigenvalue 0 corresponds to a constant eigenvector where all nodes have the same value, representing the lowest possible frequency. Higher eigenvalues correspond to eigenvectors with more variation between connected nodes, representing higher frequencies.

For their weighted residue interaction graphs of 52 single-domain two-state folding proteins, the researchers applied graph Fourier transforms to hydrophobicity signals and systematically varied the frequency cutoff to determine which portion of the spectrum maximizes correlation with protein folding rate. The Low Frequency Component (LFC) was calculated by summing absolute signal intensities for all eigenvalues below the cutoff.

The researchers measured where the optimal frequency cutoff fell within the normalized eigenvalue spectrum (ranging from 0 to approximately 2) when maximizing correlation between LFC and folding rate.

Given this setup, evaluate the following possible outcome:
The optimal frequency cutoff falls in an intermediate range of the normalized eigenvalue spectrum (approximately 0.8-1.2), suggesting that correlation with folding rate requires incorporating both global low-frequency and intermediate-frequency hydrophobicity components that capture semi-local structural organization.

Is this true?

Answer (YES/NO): NO